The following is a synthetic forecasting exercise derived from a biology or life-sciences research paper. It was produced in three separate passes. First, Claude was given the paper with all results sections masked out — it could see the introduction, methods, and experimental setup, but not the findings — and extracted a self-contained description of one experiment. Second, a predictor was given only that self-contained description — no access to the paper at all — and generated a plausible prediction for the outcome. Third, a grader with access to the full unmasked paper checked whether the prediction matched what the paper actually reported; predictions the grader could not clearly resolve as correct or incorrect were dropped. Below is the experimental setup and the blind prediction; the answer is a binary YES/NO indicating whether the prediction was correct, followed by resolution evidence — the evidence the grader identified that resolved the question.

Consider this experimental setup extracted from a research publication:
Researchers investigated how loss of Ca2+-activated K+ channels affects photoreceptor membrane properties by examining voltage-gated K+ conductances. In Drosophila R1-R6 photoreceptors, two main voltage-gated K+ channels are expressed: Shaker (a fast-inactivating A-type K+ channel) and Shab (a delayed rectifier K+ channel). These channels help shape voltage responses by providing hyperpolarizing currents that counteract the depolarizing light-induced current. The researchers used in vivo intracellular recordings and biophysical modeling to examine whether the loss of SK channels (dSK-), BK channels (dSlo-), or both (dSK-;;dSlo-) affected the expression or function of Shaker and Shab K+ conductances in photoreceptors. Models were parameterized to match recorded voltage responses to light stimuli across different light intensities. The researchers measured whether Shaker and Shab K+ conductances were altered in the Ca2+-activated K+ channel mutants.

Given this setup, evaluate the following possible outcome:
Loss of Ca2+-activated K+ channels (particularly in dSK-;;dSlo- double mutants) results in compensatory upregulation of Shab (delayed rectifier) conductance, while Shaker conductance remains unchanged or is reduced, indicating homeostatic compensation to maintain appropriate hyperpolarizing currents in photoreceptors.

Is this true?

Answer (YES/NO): NO